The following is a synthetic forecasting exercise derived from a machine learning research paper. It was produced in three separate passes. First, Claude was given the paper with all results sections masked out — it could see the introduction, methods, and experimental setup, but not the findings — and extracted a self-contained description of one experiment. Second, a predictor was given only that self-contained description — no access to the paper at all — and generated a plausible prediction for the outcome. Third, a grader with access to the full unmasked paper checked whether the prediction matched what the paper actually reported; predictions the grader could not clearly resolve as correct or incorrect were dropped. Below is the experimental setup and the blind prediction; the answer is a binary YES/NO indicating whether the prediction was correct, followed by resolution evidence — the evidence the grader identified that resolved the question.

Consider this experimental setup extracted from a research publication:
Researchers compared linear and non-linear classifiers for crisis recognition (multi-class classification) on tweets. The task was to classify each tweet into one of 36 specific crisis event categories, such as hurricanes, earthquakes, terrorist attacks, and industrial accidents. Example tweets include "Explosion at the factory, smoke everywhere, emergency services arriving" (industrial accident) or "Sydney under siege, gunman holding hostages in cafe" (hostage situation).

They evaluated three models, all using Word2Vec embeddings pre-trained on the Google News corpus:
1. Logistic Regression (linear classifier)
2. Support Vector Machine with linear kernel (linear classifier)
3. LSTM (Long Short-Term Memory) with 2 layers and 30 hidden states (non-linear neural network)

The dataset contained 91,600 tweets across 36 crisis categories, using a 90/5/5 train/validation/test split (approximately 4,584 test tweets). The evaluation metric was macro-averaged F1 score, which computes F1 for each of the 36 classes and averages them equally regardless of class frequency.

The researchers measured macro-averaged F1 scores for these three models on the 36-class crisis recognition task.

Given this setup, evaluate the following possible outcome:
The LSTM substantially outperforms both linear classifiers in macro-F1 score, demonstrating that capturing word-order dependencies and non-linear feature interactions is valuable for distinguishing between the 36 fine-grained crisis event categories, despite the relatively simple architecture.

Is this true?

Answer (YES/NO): NO